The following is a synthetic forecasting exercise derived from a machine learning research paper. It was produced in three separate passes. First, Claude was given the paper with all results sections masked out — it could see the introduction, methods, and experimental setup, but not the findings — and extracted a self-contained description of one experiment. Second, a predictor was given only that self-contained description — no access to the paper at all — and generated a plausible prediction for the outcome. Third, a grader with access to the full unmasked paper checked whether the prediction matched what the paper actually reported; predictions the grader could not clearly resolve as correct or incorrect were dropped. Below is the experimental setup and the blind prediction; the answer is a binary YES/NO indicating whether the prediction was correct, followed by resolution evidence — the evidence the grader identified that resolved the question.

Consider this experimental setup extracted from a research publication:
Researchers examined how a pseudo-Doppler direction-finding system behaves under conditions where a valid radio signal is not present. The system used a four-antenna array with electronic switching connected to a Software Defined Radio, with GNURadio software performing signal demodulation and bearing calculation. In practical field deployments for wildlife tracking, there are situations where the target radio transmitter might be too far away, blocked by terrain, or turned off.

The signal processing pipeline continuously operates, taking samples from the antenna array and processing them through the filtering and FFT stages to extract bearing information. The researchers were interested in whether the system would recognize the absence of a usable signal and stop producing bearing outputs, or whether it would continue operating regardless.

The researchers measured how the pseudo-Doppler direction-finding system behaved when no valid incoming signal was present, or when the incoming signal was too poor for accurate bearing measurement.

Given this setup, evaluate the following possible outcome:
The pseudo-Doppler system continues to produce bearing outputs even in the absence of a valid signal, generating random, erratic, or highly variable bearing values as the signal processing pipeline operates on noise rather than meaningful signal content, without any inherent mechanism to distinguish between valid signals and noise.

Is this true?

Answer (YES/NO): YES